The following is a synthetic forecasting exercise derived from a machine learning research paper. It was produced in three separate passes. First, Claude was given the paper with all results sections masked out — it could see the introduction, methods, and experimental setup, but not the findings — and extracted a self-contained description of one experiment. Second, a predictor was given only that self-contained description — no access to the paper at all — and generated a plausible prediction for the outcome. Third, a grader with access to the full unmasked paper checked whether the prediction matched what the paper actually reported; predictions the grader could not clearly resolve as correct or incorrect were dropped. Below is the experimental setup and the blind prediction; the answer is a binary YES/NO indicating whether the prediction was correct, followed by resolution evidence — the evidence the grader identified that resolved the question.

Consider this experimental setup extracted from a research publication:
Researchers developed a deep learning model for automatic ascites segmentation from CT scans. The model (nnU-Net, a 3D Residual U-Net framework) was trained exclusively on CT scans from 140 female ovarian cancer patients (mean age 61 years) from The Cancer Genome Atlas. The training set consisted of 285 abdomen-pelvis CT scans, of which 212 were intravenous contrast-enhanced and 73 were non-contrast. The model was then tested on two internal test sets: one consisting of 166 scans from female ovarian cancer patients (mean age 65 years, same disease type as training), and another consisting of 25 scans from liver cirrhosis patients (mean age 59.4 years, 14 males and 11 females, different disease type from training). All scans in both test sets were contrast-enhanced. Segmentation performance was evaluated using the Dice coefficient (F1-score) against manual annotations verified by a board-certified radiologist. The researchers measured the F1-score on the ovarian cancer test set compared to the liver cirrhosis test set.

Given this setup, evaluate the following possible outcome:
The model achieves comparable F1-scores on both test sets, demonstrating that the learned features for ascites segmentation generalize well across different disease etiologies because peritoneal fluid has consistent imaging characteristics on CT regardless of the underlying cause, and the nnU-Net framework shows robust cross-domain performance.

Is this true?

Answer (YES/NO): YES